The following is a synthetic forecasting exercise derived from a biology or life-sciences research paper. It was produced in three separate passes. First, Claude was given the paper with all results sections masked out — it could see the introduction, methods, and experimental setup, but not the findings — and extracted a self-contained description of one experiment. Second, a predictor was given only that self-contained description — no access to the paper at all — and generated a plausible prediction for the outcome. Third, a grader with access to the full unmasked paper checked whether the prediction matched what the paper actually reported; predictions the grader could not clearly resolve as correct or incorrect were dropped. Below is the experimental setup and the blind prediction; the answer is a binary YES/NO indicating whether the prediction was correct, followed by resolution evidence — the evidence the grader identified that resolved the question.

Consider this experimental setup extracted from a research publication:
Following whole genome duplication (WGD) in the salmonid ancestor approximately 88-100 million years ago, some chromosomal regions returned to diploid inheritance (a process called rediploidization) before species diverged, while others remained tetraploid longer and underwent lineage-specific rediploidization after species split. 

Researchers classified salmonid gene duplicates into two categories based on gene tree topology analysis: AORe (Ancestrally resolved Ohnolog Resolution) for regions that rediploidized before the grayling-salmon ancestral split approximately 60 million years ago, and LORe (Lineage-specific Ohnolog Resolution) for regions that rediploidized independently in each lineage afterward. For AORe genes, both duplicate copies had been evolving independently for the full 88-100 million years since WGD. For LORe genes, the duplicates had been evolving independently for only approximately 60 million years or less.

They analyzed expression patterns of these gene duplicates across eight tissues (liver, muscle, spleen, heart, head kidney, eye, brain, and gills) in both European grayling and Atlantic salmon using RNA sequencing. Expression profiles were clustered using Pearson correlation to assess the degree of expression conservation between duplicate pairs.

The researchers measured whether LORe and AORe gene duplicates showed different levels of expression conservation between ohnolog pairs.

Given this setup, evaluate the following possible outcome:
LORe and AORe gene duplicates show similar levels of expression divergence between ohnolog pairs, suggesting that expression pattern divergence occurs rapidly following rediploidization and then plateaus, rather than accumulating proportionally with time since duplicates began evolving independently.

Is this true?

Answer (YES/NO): NO